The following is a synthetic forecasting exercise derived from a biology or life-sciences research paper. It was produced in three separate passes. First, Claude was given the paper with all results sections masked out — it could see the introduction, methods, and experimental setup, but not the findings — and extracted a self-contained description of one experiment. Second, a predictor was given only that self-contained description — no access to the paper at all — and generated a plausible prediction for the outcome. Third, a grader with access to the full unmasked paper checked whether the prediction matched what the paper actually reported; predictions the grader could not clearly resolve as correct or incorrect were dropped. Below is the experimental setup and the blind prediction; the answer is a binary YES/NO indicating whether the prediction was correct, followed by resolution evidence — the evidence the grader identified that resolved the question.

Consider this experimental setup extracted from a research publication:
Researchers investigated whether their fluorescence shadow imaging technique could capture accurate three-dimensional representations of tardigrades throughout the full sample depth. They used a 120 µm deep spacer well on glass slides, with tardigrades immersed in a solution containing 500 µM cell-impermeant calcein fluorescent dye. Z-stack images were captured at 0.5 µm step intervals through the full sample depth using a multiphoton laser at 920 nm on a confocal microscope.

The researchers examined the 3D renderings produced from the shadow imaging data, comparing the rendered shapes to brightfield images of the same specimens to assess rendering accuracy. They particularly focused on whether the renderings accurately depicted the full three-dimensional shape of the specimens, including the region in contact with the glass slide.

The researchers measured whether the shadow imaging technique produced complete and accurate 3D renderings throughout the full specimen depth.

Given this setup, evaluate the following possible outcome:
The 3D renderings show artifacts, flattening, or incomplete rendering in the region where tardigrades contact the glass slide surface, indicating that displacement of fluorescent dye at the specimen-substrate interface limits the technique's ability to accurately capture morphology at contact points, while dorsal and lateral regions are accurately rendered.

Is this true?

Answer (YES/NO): YES